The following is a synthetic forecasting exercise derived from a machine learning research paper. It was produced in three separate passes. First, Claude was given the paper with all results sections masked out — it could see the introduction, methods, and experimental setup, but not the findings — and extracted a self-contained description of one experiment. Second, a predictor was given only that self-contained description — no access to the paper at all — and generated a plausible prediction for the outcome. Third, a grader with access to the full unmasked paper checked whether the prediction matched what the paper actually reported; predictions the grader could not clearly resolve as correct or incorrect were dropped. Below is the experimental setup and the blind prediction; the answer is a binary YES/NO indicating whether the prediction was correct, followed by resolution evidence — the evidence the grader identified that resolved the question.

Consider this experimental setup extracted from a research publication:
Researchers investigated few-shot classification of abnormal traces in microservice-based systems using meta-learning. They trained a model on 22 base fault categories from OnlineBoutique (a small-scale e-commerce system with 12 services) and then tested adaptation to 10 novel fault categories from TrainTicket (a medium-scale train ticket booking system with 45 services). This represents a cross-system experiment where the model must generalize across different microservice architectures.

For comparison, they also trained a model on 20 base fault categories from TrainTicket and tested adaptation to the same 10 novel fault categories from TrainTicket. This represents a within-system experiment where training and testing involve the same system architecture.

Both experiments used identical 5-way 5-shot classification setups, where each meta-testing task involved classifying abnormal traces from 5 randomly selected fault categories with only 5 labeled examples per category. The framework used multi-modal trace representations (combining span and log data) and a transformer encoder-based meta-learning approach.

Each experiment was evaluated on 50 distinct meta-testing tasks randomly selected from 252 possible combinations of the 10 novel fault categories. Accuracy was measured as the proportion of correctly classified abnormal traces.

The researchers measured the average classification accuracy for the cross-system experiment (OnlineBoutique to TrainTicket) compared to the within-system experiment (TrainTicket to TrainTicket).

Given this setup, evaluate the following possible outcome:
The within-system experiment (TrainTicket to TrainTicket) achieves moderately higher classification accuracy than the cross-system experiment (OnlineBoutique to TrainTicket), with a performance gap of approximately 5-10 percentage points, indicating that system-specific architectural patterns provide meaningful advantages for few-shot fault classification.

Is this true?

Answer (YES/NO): YES